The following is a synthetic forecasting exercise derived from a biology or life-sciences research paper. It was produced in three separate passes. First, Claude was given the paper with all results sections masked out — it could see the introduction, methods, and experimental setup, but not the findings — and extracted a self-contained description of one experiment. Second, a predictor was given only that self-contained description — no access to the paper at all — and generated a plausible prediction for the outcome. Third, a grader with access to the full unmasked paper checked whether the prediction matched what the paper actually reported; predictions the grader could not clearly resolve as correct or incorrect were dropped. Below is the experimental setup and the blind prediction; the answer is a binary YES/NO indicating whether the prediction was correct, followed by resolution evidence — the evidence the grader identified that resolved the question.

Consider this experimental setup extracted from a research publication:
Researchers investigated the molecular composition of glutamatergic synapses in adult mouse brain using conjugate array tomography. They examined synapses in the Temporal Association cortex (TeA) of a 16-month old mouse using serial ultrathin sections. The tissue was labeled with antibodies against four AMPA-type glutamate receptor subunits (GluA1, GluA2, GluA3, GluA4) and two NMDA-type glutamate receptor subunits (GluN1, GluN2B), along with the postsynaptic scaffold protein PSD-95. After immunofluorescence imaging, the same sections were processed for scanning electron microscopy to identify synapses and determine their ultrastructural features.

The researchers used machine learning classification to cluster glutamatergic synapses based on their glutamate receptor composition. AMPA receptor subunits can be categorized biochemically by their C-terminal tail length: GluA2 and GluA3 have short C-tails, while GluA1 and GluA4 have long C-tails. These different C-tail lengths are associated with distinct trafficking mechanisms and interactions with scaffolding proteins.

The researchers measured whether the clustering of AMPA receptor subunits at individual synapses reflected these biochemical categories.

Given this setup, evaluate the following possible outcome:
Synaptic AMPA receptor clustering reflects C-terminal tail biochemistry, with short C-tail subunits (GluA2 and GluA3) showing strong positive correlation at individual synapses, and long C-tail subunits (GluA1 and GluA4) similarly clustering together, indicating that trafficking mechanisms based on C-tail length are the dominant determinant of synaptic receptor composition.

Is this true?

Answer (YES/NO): YES